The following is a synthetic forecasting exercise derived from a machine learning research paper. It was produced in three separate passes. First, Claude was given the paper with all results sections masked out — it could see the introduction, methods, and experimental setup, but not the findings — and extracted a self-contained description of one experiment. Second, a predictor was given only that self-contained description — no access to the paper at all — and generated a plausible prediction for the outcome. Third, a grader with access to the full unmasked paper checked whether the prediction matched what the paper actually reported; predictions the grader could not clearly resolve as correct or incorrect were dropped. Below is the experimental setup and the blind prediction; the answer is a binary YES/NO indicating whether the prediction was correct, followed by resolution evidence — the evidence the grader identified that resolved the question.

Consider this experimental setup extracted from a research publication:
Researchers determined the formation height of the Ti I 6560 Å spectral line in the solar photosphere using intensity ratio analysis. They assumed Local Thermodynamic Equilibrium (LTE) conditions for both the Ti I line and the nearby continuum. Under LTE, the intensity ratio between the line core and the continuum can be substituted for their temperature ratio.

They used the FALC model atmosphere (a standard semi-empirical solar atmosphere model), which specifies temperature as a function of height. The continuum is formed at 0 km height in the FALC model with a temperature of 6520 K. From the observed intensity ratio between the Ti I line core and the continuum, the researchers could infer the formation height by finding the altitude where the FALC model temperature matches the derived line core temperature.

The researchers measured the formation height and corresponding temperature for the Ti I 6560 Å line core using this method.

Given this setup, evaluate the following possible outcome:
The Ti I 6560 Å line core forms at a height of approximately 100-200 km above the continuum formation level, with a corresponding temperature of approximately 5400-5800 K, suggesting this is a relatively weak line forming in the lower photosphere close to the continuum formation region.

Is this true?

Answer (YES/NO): NO